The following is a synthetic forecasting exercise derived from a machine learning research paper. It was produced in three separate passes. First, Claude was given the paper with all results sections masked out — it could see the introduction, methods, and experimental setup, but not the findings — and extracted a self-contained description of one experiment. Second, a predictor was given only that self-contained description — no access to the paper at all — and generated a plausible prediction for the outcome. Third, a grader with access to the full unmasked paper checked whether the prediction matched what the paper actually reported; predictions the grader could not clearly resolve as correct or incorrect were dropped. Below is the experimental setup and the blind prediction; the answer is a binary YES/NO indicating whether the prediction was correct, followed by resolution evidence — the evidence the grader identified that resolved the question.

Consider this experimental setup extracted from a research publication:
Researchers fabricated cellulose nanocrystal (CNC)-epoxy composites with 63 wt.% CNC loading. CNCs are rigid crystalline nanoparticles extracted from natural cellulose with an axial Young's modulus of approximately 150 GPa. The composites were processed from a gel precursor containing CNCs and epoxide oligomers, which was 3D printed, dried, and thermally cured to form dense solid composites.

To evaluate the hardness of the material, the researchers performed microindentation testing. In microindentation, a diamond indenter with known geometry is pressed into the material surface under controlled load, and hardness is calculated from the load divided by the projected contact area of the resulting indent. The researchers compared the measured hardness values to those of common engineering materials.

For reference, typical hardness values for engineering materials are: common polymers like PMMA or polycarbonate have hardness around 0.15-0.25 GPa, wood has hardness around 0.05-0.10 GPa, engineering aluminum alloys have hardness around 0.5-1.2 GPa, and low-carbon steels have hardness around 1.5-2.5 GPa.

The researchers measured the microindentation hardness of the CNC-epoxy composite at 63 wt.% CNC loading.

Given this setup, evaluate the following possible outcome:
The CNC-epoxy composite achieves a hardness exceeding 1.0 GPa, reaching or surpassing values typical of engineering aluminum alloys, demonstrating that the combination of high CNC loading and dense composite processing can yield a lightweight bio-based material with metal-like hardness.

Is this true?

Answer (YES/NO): NO